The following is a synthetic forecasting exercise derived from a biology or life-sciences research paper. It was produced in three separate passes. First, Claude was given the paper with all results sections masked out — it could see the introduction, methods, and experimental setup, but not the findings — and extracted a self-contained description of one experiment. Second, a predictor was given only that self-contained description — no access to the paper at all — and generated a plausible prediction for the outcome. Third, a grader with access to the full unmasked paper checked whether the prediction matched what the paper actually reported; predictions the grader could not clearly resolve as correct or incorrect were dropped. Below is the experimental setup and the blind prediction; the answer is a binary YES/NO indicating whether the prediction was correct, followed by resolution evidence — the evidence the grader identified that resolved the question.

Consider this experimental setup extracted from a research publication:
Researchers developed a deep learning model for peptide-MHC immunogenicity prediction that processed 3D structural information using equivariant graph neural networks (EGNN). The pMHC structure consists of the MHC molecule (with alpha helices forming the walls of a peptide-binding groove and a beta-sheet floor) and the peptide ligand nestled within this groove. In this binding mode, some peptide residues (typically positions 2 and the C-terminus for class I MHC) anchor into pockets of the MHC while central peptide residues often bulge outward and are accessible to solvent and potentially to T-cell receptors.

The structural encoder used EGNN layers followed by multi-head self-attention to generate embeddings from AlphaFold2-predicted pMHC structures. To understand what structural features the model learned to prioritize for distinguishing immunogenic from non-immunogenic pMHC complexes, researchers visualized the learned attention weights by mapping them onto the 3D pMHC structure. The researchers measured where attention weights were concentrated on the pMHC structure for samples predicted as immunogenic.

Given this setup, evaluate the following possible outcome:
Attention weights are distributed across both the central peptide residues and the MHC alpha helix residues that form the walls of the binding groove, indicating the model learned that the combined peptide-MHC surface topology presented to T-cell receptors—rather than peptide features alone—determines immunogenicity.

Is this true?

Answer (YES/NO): NO